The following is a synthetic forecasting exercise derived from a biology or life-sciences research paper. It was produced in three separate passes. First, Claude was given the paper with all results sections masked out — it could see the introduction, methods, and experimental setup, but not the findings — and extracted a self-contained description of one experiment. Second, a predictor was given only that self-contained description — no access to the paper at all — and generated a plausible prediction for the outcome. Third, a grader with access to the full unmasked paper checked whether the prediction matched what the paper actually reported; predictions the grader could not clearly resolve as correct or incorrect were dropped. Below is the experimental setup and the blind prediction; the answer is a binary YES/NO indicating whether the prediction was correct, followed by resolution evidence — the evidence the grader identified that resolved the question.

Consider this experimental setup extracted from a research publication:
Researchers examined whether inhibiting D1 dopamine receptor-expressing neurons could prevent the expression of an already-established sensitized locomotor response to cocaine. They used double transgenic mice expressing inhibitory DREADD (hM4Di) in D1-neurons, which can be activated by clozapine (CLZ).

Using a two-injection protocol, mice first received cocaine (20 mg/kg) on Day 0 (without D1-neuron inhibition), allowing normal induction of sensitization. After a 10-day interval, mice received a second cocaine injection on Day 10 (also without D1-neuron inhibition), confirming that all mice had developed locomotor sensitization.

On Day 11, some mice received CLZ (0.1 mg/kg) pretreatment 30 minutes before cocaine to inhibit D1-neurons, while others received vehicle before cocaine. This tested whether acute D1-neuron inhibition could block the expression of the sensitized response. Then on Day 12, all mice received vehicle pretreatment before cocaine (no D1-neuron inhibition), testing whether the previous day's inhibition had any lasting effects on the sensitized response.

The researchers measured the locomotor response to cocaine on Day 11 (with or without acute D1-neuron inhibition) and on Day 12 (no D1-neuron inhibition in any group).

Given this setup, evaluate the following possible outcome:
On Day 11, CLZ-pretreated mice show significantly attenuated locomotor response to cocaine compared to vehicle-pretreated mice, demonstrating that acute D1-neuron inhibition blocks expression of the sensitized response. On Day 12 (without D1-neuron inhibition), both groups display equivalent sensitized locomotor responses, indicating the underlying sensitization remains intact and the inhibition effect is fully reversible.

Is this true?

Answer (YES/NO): YES